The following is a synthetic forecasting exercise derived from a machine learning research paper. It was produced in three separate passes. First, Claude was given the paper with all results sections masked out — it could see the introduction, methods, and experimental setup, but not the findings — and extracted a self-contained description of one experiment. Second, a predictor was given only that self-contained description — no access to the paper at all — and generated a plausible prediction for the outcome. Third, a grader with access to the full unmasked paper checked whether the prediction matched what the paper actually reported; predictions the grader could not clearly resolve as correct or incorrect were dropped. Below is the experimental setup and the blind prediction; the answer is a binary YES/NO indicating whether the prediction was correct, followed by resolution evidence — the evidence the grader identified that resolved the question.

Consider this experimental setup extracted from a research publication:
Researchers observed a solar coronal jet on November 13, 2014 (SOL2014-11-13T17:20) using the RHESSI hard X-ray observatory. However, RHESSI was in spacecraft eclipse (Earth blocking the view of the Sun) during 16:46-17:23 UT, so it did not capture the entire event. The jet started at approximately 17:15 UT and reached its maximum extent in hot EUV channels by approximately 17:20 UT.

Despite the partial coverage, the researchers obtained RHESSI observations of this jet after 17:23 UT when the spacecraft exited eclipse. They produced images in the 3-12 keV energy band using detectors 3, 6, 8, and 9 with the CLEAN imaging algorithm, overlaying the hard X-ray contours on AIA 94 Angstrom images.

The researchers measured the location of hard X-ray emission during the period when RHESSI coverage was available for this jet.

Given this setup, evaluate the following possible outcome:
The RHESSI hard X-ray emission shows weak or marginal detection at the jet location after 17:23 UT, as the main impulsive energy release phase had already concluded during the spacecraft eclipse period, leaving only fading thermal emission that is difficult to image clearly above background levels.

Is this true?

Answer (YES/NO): NO